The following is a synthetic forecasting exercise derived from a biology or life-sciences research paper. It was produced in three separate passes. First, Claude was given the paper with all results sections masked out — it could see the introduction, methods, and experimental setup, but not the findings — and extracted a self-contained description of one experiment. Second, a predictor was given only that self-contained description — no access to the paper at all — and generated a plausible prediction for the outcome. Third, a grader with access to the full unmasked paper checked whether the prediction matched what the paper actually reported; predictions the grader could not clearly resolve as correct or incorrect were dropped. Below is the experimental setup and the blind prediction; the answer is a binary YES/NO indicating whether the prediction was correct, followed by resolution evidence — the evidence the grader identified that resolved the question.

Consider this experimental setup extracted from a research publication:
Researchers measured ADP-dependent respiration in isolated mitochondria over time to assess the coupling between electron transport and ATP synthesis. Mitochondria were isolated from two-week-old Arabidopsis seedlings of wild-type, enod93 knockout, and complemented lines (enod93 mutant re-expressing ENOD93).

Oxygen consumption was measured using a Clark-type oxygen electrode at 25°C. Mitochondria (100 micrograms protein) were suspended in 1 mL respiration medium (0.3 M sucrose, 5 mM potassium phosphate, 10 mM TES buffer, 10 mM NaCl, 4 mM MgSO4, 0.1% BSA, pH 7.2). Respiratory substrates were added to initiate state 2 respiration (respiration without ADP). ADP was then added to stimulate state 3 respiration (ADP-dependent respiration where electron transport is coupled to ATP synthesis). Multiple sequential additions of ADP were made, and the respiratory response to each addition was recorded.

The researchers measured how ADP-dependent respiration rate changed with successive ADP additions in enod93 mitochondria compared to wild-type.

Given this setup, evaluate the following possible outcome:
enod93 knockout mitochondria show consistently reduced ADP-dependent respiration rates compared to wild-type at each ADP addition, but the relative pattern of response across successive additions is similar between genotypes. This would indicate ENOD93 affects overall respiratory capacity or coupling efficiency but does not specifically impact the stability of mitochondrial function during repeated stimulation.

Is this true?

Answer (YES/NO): NO